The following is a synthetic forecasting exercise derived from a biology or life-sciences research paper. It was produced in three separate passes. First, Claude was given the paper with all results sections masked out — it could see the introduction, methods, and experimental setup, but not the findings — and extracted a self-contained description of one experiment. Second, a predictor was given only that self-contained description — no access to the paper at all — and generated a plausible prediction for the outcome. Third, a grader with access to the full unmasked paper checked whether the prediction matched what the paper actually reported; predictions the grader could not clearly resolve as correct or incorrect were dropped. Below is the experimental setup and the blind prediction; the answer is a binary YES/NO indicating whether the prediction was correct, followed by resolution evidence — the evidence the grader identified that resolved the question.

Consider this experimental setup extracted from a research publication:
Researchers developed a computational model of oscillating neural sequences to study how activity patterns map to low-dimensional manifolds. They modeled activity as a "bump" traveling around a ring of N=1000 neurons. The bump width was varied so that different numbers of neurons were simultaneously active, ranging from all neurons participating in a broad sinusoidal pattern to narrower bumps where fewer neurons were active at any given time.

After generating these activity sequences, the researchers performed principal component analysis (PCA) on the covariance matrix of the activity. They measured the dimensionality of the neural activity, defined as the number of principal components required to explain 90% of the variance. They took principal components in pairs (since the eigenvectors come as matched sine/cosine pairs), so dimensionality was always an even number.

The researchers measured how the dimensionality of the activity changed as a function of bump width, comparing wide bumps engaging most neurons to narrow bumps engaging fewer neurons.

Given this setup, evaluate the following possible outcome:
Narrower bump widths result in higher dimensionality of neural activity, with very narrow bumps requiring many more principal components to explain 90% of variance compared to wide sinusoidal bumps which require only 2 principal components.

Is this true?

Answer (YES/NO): YES